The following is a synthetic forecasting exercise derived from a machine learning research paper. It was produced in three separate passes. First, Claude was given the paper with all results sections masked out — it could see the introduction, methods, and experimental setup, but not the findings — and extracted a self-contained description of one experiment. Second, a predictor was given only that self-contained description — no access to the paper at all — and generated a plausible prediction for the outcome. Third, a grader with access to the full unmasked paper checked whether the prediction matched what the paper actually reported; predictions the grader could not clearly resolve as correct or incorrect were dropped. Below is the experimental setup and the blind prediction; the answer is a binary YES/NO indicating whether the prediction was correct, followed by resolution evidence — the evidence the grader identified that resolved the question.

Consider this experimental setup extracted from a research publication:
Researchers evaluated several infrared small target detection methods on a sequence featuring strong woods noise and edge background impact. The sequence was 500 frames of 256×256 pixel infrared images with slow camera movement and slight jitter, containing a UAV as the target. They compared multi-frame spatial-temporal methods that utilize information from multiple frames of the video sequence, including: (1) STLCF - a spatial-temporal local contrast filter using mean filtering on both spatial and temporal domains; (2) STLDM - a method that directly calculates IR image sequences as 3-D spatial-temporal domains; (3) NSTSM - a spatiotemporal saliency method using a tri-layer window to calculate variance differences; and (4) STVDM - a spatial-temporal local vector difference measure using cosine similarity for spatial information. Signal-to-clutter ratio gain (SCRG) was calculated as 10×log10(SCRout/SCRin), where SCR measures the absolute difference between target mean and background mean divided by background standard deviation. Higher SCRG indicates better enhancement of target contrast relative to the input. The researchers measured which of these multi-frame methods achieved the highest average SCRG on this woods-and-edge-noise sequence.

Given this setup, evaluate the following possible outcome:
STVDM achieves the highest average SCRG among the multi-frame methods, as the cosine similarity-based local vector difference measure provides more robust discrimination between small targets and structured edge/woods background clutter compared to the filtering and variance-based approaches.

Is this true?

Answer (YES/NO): NO